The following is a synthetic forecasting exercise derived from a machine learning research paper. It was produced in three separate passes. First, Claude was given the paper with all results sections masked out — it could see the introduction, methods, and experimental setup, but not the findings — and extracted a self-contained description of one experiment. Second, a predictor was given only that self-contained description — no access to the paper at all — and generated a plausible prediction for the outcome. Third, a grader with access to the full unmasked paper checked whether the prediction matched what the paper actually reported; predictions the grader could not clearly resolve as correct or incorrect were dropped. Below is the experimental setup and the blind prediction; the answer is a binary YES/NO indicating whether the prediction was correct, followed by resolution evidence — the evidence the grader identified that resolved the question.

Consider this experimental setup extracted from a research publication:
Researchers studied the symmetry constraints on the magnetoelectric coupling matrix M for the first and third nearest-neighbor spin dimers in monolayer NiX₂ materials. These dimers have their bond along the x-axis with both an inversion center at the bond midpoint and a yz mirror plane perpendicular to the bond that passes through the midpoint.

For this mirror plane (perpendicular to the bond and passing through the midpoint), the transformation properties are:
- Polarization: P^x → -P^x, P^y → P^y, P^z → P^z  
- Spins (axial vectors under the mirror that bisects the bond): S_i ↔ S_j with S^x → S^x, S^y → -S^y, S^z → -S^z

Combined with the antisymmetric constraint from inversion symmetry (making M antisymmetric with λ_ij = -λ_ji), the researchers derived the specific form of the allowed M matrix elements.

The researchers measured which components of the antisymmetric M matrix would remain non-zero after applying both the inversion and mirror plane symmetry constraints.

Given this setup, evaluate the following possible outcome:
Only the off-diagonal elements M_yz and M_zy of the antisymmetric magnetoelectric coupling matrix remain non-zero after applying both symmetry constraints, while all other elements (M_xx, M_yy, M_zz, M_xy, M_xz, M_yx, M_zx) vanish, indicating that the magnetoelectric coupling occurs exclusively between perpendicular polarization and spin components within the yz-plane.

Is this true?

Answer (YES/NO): NO